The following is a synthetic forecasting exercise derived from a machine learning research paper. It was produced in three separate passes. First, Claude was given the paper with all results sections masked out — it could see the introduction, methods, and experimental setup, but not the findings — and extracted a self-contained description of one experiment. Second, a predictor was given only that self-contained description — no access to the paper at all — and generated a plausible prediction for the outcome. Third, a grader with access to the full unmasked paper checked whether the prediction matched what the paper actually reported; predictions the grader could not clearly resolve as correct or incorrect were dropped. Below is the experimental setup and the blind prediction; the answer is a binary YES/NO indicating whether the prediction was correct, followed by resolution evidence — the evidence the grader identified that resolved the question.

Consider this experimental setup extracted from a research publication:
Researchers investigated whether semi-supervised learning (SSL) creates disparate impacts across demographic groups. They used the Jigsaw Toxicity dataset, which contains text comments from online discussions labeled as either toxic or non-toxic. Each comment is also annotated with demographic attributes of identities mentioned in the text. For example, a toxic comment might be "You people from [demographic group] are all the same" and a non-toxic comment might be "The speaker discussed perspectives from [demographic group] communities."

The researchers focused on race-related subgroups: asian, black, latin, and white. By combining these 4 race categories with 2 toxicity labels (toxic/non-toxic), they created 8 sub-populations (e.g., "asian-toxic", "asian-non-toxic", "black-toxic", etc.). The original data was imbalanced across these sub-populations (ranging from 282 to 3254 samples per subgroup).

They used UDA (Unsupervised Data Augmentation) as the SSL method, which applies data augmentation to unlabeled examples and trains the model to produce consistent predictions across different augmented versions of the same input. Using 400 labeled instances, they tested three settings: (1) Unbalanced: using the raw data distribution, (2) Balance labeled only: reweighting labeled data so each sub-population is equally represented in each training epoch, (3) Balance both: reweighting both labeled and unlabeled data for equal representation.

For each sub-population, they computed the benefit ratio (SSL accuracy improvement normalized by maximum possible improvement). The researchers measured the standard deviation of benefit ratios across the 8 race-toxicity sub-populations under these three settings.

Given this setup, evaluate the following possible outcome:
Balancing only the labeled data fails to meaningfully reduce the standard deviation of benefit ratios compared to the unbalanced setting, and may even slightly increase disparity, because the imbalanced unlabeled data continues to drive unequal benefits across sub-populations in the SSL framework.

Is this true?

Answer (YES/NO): NO